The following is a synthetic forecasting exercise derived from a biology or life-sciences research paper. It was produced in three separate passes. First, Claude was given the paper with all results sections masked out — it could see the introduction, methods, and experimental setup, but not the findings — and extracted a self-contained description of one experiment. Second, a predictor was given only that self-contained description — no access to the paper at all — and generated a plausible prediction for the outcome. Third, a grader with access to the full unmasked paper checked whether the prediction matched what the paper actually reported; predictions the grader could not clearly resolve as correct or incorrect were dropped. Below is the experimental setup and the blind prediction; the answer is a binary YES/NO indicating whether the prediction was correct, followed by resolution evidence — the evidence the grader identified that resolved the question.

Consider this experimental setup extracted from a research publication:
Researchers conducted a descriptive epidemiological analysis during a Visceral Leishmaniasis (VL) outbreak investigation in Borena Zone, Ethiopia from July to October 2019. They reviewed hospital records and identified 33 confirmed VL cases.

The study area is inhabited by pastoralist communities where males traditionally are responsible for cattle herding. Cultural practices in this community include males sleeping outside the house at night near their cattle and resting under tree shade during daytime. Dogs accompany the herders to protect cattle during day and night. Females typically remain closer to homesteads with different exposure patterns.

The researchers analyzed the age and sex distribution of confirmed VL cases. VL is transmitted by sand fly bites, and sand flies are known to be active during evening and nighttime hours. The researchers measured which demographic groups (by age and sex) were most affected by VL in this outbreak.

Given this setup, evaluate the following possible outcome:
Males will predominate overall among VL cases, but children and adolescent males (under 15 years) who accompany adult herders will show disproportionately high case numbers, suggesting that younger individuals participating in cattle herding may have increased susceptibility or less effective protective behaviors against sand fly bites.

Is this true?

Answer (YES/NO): NO